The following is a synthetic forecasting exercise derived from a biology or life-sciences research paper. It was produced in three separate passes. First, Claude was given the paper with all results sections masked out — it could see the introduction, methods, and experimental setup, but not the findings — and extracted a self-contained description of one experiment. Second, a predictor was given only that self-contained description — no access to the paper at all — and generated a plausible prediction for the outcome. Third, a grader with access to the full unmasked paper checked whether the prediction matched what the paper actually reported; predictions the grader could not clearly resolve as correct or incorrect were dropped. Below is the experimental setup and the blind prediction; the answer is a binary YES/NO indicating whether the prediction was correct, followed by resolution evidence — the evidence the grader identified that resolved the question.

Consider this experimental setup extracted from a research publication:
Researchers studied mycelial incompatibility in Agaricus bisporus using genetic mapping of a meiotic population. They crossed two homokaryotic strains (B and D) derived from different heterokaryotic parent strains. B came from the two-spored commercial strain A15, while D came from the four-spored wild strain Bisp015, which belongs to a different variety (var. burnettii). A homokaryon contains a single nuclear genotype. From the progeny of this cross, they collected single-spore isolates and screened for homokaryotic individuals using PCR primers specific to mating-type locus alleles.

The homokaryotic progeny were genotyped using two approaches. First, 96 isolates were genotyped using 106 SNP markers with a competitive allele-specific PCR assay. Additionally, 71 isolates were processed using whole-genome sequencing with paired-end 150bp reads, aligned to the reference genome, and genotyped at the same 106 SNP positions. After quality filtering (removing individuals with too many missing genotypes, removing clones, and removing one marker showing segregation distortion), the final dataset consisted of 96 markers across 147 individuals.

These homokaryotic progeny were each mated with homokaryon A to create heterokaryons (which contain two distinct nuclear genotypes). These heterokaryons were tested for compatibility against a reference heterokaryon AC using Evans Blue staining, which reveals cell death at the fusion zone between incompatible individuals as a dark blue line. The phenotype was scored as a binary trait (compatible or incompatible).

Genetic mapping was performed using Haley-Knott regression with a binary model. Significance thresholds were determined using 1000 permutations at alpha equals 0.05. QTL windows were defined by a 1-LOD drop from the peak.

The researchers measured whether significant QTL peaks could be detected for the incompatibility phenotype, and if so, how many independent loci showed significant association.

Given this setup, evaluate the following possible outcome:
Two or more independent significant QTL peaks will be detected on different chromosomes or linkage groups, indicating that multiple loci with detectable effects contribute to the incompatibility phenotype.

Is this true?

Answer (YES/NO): YES